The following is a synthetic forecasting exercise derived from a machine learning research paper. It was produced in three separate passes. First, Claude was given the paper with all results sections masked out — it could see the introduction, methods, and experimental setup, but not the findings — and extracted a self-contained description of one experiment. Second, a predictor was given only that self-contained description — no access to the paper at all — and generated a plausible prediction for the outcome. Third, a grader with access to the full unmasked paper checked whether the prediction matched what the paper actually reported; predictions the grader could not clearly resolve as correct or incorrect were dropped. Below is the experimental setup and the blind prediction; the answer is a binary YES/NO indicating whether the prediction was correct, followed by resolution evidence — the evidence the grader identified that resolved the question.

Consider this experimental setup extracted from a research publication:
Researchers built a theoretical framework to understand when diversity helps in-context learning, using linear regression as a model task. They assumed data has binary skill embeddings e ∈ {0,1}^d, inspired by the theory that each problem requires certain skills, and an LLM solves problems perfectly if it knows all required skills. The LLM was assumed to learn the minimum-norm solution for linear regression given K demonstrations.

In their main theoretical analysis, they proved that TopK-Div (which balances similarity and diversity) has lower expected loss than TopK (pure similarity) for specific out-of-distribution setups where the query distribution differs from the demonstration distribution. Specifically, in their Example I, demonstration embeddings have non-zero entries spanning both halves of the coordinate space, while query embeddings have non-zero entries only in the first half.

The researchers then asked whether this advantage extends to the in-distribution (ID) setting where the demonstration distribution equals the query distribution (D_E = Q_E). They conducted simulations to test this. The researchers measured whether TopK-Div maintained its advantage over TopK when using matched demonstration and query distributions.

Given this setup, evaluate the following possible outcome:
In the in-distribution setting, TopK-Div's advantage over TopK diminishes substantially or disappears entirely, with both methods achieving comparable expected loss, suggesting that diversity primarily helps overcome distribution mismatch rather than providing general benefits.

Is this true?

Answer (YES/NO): NO